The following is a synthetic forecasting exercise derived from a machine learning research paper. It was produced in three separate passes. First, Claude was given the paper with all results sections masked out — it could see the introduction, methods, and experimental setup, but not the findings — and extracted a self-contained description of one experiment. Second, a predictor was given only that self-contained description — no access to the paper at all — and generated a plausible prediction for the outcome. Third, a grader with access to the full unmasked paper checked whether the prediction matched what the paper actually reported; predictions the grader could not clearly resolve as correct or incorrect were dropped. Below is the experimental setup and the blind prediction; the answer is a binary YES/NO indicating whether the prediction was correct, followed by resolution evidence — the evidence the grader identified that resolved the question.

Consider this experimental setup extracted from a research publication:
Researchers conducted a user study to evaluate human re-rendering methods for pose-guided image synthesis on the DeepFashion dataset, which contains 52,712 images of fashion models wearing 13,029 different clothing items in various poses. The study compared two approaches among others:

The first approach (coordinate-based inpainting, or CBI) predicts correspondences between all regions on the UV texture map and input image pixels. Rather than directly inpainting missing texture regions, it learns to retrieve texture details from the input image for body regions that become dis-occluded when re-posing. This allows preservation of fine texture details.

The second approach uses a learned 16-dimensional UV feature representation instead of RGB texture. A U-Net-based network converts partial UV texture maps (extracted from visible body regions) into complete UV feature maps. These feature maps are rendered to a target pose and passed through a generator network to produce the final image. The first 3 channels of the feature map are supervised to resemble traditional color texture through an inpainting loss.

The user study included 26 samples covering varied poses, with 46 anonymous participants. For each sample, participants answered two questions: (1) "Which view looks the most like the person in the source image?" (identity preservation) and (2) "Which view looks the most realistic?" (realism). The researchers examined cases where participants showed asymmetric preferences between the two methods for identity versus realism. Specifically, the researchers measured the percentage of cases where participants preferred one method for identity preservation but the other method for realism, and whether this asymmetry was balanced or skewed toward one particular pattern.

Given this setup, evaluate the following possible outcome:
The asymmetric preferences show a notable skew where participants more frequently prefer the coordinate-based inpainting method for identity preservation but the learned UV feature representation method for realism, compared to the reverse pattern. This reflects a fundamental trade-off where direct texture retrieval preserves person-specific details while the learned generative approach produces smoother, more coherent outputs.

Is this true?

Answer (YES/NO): YES